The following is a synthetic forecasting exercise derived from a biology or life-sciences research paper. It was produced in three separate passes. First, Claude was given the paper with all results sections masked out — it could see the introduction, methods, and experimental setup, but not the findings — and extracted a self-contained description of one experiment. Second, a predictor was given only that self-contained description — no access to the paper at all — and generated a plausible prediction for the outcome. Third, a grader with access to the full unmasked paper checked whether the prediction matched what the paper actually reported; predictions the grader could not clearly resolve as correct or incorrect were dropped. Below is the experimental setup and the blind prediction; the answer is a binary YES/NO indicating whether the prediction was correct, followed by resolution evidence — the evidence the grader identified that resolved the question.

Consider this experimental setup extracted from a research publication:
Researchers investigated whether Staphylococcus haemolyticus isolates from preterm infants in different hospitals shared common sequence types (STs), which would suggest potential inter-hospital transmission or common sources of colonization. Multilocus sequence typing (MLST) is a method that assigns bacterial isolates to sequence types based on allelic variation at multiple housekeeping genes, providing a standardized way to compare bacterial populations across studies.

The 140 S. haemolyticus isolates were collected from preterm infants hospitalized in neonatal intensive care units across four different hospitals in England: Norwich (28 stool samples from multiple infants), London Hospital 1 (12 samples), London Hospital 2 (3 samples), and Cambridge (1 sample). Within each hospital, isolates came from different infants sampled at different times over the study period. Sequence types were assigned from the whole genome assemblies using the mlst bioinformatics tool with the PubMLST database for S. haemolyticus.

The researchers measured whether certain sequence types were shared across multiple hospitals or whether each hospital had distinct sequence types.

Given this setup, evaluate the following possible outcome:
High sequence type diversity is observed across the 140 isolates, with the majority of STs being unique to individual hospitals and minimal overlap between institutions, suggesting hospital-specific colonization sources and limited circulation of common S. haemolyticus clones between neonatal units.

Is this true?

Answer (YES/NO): NO